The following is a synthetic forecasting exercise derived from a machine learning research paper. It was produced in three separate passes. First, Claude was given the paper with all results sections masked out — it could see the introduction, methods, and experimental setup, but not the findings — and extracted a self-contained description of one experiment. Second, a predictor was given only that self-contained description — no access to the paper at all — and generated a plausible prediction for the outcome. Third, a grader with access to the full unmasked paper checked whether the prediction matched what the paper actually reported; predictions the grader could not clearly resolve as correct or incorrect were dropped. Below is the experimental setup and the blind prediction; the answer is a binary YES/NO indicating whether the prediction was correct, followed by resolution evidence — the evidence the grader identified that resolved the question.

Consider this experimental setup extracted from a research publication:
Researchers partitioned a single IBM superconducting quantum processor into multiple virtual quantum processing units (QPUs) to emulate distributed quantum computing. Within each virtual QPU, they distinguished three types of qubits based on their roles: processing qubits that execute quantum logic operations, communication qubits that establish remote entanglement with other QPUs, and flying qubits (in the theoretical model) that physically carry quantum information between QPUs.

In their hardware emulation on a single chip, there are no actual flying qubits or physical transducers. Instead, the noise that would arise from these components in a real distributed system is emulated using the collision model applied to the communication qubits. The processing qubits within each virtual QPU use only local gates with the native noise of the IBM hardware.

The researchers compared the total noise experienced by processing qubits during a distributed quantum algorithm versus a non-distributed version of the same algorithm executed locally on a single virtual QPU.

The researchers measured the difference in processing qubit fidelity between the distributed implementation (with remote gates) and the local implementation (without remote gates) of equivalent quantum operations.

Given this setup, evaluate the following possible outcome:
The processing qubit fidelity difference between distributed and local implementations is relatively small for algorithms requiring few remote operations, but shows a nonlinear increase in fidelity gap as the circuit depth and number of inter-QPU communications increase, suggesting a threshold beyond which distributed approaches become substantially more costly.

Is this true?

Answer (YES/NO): NO